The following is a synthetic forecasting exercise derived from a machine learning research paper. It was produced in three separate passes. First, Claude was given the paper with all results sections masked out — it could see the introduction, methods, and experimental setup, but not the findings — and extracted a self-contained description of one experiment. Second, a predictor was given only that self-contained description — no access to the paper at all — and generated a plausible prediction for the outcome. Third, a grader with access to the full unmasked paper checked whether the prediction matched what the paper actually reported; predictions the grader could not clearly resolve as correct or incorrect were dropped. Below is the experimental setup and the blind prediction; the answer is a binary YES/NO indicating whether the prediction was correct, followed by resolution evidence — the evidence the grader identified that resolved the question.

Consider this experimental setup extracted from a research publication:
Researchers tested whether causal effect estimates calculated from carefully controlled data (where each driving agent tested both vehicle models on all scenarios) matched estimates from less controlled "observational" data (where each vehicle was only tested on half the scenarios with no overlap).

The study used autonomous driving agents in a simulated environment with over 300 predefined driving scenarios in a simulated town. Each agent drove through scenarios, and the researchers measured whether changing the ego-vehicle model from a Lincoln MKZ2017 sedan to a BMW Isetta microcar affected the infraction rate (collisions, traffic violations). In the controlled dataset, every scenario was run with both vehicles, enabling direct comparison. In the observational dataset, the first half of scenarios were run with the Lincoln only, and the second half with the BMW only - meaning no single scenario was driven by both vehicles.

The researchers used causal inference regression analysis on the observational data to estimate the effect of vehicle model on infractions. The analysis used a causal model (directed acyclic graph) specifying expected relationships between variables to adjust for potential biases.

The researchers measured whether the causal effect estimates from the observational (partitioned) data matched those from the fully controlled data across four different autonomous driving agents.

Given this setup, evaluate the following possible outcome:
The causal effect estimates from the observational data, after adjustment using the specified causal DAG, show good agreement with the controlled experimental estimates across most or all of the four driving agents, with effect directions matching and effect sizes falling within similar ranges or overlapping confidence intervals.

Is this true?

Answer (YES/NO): YES